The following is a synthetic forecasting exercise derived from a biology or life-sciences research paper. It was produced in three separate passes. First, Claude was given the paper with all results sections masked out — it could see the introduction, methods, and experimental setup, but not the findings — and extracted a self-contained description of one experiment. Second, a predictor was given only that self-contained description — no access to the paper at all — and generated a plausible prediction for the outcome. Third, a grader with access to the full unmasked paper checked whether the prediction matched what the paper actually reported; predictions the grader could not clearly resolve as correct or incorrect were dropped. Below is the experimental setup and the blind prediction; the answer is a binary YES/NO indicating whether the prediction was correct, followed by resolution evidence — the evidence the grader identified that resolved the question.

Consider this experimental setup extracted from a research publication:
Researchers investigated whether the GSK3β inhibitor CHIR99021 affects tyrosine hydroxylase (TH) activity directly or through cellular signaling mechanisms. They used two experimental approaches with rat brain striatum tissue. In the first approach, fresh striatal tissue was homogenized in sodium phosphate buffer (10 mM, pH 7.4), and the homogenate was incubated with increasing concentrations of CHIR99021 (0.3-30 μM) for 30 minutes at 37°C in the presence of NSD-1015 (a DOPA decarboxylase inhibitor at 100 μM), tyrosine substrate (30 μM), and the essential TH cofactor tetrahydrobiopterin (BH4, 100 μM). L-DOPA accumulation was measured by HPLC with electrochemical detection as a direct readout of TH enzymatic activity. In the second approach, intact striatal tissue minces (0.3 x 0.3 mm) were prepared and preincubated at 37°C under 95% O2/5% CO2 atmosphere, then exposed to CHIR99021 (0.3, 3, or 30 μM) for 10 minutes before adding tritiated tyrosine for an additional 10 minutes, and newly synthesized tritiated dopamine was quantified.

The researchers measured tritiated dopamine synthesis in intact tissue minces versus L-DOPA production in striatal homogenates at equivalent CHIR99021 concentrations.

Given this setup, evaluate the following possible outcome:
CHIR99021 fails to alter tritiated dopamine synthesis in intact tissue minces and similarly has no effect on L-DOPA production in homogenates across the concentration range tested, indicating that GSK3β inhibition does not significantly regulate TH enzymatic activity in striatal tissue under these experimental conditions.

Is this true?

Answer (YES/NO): NO